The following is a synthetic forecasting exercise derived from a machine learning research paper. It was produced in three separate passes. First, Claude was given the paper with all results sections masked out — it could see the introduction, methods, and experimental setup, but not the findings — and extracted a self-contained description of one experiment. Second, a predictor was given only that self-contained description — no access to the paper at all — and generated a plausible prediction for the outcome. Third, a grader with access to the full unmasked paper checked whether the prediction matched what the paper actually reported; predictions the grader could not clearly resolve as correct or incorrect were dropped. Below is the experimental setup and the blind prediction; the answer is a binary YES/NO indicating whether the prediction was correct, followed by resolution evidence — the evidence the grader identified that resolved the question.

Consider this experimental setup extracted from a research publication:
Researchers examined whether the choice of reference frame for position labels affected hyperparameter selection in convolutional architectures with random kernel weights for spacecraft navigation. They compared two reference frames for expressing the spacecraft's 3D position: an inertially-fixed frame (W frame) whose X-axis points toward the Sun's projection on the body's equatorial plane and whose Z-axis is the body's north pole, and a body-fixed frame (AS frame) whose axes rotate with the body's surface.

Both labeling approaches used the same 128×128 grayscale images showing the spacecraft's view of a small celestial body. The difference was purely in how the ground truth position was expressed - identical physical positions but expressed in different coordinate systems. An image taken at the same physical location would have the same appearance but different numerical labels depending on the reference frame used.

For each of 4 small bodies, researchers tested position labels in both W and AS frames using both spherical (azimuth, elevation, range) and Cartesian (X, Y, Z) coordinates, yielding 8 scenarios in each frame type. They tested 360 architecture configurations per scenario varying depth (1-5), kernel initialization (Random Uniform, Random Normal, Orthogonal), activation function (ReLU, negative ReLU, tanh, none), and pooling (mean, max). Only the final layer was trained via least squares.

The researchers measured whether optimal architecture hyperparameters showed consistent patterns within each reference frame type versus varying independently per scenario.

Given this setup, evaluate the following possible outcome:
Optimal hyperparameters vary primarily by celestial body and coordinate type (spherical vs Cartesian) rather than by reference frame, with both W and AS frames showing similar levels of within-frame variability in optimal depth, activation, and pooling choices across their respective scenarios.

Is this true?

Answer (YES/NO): NO